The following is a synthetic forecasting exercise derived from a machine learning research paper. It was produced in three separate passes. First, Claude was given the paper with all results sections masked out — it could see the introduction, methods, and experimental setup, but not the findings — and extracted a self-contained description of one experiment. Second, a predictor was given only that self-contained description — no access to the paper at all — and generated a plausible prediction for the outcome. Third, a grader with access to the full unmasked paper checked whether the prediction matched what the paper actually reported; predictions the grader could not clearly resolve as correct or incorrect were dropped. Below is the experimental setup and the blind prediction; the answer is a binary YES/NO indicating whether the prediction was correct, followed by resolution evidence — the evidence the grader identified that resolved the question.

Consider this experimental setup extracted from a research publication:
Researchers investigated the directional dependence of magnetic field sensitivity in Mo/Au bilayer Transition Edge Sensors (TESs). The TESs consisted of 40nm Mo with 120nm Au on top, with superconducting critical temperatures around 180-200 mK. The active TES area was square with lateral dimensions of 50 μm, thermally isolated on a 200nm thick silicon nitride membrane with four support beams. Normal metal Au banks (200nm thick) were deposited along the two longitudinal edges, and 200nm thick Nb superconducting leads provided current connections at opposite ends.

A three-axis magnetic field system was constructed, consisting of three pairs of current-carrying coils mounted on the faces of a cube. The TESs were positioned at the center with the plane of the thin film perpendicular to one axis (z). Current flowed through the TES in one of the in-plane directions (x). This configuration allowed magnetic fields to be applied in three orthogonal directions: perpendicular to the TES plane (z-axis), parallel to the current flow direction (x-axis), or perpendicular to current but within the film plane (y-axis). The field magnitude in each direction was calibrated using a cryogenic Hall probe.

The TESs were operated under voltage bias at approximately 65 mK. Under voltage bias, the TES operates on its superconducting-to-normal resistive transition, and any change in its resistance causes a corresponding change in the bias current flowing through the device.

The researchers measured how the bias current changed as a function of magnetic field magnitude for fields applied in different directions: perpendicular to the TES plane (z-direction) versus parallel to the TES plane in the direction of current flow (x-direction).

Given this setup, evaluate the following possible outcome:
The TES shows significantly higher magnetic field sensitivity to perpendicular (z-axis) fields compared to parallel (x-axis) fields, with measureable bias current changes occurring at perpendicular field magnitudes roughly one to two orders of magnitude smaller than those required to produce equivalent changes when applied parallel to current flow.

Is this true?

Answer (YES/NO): NO